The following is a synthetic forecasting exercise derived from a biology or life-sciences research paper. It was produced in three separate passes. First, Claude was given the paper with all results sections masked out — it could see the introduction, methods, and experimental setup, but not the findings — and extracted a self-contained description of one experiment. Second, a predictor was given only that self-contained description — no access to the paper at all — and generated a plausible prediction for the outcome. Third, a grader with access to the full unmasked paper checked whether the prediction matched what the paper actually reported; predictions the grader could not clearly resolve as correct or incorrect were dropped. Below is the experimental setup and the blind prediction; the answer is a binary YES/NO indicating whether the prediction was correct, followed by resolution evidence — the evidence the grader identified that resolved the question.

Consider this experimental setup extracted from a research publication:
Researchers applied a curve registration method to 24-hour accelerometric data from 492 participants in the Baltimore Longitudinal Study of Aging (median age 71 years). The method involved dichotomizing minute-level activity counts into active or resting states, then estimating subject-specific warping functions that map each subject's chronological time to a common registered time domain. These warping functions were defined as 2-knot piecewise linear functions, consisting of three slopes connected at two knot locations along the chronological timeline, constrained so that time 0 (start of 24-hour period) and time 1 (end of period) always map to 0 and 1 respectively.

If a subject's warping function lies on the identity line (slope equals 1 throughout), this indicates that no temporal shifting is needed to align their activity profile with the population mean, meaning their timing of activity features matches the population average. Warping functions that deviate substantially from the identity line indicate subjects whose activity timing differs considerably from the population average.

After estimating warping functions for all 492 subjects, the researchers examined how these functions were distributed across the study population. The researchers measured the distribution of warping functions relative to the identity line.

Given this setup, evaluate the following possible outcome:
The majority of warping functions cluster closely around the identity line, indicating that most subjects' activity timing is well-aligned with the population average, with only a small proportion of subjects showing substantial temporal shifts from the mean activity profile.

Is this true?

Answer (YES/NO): YES